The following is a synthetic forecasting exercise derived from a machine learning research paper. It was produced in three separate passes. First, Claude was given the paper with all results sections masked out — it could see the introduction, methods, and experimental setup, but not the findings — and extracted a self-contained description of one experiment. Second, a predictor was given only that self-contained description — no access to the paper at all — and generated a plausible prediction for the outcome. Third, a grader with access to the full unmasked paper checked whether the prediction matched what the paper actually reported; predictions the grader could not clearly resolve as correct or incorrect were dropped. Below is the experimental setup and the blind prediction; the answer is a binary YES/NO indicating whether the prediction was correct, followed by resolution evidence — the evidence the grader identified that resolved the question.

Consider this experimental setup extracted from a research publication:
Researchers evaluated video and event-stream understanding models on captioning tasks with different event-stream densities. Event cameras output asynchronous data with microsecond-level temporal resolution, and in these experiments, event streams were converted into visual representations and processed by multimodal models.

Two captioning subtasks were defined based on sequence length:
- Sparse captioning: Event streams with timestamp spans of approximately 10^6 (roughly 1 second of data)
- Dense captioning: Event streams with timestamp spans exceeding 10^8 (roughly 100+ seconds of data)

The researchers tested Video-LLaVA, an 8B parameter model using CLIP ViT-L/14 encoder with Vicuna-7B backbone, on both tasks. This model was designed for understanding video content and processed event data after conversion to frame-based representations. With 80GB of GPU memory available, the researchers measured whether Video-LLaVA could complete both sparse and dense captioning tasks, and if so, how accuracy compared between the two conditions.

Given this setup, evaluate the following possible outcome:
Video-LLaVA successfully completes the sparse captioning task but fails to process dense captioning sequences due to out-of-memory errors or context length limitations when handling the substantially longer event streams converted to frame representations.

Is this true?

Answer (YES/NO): NO